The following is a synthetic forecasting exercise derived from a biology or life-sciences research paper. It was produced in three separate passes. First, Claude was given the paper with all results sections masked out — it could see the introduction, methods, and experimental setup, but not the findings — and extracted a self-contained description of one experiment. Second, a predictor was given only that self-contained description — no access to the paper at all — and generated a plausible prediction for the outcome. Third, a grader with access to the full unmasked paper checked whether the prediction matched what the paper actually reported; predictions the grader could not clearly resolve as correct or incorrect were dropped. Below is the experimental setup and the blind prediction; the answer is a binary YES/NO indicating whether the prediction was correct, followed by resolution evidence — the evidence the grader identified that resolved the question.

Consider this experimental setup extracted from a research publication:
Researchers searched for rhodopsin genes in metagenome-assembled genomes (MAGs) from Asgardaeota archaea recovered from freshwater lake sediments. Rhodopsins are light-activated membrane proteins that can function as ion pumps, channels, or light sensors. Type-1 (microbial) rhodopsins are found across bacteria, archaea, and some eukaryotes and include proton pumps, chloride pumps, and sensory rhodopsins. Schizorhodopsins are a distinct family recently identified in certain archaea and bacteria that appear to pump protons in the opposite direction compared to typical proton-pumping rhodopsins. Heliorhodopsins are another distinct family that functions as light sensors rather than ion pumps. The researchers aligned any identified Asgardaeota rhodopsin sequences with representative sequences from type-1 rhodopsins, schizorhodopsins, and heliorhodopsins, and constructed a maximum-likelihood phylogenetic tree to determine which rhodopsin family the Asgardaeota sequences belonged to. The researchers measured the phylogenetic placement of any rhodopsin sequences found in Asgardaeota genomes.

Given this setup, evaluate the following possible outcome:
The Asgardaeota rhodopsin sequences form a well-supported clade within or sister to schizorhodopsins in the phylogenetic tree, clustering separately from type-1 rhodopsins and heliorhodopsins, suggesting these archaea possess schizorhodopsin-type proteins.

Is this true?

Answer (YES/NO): NO